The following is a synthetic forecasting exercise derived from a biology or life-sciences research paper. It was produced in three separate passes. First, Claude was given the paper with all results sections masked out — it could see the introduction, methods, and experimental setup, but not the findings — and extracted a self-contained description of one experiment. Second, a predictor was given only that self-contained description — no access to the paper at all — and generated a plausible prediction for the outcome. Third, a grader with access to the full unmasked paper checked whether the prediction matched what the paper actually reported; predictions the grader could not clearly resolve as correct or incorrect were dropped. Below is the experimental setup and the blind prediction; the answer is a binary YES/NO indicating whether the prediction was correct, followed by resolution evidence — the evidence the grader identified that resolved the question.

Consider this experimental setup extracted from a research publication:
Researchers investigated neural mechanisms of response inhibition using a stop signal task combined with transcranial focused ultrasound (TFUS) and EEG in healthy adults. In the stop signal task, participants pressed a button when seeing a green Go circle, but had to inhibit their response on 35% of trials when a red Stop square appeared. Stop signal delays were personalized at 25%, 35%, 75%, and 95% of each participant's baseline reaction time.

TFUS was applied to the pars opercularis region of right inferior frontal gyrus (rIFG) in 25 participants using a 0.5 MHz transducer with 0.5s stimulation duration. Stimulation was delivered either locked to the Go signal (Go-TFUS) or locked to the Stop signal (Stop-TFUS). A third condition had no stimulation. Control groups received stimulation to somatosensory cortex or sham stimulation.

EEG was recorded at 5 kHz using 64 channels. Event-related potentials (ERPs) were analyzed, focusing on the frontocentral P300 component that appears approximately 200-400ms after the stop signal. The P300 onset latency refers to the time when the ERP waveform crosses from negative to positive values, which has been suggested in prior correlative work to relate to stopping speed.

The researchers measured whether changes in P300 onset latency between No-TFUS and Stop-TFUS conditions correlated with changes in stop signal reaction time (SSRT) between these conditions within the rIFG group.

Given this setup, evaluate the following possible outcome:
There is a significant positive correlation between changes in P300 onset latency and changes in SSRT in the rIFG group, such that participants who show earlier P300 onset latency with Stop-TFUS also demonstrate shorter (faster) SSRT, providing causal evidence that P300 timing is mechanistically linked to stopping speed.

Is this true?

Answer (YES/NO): YES